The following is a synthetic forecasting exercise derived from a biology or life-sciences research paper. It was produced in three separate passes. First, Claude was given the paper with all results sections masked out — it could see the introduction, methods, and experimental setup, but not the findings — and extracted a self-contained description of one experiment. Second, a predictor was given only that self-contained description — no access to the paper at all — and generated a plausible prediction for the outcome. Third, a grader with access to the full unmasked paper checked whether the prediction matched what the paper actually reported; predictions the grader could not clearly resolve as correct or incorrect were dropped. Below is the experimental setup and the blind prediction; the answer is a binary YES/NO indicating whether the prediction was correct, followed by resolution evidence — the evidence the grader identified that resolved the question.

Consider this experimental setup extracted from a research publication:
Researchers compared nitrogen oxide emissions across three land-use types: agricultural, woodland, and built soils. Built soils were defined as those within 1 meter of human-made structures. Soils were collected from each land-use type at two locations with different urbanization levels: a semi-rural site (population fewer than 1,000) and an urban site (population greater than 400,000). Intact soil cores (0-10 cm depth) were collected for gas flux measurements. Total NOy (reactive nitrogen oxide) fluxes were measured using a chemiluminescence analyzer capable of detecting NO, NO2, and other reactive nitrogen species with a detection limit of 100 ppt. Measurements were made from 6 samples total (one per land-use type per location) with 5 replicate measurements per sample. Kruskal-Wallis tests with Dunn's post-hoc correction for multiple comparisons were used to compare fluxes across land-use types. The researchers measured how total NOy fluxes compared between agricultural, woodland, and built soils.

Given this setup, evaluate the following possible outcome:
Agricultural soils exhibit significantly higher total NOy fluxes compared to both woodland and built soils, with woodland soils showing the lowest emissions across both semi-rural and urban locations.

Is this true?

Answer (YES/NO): NO